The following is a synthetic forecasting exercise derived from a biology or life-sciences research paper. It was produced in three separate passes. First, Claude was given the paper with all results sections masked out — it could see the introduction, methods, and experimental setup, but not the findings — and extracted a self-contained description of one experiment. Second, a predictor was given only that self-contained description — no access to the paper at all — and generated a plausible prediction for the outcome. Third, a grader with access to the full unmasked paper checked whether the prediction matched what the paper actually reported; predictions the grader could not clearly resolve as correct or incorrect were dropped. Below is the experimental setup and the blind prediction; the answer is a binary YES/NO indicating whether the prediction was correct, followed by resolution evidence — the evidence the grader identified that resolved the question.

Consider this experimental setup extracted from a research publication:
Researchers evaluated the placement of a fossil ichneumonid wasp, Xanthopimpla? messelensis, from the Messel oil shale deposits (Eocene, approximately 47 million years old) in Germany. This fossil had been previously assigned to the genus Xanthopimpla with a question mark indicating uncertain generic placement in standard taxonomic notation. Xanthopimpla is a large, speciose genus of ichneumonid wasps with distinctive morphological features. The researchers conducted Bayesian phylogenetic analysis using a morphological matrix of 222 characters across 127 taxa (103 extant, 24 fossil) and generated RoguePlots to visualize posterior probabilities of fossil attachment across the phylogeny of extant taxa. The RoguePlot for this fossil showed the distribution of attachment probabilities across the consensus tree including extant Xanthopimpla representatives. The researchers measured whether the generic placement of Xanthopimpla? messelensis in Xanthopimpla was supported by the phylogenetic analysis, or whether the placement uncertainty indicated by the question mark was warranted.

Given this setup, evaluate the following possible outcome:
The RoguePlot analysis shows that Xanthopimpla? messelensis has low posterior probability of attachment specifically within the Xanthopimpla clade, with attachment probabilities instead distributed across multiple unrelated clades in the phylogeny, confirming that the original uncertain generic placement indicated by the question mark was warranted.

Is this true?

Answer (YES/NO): YES